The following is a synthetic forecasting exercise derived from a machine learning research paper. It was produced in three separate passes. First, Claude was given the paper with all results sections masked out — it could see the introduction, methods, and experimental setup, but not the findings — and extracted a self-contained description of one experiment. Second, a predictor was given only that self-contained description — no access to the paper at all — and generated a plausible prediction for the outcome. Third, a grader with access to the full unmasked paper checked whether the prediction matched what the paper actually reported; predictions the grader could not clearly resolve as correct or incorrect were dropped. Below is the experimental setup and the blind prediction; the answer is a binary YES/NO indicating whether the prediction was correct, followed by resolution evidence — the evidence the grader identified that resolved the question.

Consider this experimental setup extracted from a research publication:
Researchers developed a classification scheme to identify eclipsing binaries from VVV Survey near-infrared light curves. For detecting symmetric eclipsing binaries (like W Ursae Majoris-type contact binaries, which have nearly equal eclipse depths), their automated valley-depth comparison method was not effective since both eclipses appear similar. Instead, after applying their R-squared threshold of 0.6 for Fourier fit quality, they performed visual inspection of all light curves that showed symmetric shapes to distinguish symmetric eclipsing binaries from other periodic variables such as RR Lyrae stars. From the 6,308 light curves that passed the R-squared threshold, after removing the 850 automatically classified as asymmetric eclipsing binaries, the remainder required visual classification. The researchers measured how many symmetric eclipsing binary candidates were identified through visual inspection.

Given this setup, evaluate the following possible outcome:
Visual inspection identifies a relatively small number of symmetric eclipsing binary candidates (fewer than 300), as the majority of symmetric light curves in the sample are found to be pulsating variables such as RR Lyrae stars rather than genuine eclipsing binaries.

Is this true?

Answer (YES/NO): NO